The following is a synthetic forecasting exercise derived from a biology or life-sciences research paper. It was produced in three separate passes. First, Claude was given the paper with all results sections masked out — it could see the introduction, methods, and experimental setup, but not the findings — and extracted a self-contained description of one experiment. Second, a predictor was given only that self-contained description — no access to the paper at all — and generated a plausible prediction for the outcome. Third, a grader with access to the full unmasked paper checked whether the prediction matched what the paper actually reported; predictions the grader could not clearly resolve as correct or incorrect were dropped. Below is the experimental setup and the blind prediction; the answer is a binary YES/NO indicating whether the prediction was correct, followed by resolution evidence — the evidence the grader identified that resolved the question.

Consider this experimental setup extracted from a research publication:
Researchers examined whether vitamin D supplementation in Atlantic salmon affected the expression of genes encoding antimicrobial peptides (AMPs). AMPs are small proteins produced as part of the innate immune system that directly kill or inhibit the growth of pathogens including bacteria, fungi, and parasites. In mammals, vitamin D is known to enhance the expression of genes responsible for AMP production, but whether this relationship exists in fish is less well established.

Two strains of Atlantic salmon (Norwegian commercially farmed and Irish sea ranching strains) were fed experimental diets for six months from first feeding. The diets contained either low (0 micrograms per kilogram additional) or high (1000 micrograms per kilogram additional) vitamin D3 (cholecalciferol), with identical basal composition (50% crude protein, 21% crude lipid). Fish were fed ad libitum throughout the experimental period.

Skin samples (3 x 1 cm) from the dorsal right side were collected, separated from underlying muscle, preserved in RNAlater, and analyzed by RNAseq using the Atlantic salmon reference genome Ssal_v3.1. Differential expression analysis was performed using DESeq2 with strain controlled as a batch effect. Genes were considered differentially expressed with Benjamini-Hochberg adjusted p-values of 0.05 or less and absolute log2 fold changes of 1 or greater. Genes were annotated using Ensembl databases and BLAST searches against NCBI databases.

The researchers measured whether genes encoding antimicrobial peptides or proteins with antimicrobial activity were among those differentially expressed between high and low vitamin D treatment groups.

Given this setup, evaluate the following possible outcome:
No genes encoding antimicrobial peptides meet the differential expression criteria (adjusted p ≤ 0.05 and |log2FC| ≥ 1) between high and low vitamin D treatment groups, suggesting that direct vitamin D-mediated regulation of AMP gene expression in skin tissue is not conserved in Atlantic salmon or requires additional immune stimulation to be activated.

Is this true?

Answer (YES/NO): NO